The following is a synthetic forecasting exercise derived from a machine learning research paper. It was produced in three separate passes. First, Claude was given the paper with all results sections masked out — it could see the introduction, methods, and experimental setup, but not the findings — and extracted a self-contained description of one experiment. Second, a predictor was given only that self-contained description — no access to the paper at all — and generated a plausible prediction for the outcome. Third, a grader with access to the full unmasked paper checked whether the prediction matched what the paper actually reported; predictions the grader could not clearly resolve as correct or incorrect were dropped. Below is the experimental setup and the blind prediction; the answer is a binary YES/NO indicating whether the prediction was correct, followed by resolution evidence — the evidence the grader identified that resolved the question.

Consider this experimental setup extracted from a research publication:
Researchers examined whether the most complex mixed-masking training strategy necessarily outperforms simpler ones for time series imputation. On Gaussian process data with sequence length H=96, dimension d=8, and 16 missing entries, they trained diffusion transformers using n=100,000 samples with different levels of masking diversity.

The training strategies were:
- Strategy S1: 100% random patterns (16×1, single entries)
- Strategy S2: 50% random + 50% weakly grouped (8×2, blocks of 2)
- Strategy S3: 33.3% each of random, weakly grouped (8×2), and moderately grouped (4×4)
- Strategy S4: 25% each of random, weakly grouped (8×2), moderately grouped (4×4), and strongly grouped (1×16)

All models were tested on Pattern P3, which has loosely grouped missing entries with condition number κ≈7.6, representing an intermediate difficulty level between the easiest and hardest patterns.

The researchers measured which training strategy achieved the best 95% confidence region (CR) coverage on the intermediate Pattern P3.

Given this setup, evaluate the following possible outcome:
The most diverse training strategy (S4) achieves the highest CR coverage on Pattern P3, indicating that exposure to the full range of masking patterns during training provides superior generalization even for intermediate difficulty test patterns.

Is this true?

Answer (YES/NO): NO